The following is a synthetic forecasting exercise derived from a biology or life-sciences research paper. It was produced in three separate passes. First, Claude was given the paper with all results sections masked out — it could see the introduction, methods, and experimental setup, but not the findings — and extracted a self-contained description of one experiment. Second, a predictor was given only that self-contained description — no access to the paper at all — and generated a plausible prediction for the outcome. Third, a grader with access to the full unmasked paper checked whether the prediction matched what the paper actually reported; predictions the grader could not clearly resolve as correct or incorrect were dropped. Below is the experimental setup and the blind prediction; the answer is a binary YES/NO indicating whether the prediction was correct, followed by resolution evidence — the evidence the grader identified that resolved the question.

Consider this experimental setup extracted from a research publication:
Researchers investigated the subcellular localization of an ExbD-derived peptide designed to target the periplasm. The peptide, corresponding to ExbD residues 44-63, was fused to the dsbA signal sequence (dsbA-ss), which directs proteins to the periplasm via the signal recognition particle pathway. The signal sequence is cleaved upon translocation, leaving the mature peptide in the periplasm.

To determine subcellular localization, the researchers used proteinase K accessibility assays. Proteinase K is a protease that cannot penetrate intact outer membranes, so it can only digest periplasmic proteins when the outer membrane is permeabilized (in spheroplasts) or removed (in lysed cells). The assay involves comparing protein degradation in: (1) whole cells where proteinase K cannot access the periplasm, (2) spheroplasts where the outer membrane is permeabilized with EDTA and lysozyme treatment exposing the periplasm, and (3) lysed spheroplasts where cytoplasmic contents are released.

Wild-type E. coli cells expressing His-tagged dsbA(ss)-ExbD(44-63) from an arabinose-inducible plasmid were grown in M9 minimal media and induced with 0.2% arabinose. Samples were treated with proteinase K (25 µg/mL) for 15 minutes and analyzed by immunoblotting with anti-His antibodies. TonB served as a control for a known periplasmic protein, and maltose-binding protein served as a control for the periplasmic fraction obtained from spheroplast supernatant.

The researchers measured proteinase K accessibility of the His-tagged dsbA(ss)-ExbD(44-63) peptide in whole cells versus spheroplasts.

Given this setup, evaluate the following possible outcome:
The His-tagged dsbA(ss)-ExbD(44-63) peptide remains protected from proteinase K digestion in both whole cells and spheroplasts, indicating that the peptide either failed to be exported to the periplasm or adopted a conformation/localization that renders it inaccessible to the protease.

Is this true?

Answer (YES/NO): YES